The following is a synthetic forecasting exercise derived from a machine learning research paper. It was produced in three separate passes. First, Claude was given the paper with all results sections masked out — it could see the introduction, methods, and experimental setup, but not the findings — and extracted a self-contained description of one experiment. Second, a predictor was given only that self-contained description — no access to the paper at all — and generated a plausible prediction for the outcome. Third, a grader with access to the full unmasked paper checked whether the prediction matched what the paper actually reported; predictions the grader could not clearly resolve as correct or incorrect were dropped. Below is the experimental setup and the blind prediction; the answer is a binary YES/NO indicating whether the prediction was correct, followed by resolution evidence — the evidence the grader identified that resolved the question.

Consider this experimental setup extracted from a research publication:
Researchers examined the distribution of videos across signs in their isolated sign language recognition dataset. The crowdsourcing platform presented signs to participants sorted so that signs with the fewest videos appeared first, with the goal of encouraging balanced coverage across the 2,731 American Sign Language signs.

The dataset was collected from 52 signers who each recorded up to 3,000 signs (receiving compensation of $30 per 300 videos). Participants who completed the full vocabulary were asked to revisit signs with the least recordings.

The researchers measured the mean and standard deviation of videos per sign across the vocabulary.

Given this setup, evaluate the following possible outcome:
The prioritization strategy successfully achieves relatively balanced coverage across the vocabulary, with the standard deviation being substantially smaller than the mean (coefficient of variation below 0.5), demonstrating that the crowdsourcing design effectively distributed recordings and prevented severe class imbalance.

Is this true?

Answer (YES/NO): YES